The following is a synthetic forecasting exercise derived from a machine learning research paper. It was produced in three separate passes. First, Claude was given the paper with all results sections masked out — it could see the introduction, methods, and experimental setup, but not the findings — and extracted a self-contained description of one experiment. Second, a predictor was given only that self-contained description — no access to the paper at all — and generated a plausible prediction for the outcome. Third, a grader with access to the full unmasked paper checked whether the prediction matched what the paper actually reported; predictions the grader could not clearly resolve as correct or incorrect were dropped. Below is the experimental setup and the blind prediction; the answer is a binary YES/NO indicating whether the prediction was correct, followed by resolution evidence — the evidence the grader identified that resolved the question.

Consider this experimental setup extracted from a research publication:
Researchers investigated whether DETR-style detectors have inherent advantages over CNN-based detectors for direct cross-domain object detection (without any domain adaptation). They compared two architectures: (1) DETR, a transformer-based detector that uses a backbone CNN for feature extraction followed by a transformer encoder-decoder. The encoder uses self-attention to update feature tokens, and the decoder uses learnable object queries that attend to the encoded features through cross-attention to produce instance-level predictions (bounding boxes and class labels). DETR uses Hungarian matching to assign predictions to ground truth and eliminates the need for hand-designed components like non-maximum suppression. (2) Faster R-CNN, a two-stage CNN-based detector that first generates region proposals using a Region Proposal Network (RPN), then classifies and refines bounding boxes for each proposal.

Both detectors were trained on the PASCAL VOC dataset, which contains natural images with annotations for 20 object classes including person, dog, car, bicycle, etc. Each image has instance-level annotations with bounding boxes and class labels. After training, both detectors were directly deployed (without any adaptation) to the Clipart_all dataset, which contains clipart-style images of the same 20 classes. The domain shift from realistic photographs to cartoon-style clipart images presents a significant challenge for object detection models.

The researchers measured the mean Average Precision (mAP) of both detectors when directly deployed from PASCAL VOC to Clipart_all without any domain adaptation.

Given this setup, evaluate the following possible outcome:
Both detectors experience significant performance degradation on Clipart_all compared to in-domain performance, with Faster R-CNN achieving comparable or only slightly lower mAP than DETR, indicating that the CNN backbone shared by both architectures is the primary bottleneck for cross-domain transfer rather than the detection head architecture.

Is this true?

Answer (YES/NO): NO